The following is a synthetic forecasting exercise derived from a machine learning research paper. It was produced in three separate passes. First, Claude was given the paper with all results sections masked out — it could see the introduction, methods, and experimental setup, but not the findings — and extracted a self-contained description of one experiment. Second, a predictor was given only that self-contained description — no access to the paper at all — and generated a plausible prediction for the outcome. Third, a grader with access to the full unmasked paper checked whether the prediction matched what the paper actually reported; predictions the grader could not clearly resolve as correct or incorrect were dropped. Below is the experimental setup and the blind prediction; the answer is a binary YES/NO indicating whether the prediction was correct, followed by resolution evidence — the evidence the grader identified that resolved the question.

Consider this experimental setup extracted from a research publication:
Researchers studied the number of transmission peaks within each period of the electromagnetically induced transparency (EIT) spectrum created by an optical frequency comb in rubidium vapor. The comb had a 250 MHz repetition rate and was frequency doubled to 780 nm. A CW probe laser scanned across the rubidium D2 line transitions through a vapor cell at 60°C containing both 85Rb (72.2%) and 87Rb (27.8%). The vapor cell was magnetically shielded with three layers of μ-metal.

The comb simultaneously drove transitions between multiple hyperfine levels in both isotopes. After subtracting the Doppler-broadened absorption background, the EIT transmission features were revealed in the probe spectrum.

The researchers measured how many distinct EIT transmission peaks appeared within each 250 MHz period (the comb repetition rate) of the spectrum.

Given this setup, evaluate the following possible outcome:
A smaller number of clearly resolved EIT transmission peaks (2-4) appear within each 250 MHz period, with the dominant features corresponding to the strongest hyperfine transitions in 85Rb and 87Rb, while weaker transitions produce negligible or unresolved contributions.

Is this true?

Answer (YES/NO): NO